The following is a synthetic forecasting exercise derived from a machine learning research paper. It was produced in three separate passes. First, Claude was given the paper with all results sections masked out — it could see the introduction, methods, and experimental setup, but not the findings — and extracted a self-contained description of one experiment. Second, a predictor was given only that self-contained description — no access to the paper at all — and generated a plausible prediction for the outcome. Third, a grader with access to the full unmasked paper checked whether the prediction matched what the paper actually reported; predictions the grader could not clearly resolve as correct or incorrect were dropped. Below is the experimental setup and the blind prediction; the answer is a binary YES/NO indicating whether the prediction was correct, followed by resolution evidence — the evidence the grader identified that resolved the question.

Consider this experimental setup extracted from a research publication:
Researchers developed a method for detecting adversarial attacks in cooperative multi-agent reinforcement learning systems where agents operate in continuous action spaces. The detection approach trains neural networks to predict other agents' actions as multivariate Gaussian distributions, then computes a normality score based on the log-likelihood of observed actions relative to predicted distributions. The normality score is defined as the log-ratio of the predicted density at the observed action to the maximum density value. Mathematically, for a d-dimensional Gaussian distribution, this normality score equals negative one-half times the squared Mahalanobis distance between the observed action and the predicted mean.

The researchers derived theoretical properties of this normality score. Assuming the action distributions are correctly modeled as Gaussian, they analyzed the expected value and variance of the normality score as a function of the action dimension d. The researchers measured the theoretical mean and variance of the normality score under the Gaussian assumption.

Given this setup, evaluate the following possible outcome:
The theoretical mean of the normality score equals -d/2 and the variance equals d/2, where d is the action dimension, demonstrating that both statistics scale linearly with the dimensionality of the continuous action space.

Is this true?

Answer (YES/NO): YES